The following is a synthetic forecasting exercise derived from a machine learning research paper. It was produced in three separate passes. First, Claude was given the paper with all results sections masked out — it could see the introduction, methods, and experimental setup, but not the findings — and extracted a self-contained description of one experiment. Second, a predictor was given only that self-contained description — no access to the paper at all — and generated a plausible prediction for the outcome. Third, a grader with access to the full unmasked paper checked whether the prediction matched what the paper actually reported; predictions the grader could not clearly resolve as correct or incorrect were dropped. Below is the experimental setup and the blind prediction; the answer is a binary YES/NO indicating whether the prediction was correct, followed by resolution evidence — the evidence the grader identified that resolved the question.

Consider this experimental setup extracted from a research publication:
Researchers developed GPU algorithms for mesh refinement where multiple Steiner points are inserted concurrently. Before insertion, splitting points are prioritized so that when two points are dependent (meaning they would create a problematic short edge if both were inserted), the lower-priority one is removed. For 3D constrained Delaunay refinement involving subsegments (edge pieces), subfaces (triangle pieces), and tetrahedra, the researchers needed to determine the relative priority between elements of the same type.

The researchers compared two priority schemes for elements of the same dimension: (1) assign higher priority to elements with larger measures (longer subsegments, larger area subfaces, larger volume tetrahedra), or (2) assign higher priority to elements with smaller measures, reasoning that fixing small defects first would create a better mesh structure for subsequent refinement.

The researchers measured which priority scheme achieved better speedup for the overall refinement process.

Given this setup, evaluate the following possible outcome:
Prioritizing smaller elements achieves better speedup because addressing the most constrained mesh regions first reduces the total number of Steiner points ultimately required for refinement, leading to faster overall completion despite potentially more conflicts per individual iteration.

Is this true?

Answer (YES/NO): NO